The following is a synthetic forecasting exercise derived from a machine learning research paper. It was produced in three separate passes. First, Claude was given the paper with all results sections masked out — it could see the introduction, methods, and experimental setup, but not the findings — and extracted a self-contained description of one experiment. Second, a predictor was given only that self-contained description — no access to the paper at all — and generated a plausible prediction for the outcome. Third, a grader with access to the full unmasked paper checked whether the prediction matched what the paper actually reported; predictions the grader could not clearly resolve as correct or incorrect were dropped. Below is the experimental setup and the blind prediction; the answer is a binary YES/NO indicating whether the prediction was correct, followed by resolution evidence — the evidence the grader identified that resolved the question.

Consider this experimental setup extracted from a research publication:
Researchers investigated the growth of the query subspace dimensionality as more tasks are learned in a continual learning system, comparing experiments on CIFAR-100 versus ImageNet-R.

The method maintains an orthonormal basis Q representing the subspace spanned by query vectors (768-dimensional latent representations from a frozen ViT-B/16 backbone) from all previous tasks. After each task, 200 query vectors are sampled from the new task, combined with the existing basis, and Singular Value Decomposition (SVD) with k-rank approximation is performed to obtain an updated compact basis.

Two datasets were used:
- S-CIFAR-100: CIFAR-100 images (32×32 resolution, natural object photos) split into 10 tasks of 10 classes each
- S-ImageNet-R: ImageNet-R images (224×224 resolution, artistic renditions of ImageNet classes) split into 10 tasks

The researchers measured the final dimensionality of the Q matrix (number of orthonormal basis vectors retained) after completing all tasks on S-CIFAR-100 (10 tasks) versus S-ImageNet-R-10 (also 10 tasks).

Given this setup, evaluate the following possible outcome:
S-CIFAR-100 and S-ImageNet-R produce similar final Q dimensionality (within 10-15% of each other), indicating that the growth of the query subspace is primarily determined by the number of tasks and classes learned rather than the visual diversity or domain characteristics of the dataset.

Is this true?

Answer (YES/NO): YES